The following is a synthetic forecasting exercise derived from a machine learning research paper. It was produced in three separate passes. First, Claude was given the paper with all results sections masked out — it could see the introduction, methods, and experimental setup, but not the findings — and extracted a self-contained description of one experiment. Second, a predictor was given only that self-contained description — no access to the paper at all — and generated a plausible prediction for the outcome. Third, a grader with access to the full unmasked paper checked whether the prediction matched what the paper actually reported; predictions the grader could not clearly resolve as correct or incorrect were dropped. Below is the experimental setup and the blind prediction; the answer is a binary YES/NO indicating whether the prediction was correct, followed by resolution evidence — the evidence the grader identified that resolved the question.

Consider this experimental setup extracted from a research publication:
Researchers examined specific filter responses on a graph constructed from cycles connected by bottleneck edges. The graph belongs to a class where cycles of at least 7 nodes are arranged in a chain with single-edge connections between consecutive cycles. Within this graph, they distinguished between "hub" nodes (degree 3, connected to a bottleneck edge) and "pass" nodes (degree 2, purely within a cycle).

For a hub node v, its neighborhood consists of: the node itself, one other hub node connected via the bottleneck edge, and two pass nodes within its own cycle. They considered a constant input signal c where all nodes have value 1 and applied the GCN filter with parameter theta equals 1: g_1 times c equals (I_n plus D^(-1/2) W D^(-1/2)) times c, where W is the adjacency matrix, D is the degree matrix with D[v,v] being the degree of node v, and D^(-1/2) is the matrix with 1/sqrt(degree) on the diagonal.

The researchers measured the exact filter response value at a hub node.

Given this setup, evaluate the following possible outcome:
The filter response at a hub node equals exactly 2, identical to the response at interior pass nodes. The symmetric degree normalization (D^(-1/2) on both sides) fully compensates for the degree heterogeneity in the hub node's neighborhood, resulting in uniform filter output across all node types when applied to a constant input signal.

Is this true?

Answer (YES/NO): NO